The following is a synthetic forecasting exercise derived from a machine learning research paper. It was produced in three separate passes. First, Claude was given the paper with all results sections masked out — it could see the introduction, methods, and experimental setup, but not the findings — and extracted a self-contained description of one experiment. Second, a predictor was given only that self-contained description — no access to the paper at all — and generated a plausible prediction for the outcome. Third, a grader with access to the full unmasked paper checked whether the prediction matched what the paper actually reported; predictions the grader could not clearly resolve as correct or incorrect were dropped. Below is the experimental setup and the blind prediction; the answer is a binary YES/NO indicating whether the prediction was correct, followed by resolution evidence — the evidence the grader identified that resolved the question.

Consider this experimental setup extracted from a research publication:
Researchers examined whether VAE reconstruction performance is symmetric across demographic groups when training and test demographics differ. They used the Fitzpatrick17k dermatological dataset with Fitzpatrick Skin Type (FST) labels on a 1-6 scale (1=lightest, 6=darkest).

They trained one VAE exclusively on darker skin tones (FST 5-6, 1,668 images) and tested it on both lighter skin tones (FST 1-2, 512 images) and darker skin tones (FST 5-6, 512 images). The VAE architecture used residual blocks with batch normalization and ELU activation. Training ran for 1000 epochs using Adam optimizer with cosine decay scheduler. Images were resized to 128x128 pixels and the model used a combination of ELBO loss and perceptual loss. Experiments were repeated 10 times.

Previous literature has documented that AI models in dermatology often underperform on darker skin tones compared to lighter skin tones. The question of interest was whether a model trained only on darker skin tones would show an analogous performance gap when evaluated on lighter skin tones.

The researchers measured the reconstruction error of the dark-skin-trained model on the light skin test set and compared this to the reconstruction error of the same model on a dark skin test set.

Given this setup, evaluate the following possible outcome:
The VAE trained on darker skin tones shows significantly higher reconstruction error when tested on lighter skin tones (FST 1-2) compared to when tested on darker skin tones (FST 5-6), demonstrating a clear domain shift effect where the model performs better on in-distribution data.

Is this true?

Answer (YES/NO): NO